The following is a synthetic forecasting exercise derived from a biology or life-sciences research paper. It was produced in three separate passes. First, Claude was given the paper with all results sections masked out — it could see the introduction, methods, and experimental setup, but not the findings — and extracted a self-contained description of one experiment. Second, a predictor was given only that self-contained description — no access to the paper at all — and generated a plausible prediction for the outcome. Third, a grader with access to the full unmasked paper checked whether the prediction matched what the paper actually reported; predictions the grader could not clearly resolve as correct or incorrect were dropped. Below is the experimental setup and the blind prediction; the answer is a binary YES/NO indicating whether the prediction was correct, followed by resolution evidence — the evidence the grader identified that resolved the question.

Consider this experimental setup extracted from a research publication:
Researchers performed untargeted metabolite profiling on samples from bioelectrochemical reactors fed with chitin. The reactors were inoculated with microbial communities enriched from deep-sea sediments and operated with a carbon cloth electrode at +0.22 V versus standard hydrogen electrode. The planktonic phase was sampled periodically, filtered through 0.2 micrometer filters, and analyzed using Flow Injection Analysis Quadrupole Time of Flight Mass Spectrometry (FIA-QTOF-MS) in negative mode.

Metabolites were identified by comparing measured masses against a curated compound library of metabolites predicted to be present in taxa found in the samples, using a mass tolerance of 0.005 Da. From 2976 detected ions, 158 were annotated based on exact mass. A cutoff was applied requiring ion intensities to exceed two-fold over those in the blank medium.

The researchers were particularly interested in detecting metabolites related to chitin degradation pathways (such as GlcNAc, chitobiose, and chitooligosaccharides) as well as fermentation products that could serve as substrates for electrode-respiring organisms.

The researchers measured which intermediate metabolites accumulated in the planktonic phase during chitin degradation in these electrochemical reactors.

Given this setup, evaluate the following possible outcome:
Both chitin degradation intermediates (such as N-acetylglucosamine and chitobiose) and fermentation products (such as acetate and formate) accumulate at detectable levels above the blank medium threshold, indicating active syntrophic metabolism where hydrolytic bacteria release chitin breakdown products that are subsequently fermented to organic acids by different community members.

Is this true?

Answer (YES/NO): NO